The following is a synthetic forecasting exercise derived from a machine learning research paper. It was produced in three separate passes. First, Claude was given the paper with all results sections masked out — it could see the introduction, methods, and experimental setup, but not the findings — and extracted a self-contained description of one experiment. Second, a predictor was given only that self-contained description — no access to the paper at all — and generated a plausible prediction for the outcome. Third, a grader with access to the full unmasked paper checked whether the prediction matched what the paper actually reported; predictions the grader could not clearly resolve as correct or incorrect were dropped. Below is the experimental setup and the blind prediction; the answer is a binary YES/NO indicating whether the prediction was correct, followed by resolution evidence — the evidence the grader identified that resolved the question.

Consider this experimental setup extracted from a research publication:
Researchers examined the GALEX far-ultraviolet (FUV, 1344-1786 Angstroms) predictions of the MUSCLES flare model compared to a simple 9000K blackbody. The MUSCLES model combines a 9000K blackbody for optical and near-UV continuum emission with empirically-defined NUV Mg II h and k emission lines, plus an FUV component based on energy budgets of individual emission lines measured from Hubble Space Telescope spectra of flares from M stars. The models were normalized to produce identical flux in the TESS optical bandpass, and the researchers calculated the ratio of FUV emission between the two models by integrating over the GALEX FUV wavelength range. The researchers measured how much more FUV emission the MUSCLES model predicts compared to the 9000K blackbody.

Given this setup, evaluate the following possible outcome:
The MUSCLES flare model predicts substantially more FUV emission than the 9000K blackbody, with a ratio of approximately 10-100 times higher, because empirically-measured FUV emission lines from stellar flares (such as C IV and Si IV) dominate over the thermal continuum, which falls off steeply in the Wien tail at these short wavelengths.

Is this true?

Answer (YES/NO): NO